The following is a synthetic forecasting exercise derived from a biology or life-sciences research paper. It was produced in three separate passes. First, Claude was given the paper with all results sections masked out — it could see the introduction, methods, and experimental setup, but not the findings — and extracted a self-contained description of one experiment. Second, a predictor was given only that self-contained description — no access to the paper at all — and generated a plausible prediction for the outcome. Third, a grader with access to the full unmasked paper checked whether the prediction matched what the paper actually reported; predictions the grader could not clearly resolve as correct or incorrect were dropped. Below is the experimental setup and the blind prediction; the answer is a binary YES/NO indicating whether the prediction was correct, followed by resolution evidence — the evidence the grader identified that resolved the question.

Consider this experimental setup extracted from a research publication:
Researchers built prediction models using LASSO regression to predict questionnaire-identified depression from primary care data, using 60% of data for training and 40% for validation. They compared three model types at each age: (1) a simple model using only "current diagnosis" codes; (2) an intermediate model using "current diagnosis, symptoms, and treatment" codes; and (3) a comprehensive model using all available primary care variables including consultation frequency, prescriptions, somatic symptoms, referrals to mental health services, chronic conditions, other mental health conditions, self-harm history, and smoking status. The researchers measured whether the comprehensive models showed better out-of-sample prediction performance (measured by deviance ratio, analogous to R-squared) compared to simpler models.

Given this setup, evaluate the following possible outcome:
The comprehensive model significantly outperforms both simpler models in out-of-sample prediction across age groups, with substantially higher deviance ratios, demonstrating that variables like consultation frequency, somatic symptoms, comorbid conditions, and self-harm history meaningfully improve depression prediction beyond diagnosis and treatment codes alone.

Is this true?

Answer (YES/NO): NO